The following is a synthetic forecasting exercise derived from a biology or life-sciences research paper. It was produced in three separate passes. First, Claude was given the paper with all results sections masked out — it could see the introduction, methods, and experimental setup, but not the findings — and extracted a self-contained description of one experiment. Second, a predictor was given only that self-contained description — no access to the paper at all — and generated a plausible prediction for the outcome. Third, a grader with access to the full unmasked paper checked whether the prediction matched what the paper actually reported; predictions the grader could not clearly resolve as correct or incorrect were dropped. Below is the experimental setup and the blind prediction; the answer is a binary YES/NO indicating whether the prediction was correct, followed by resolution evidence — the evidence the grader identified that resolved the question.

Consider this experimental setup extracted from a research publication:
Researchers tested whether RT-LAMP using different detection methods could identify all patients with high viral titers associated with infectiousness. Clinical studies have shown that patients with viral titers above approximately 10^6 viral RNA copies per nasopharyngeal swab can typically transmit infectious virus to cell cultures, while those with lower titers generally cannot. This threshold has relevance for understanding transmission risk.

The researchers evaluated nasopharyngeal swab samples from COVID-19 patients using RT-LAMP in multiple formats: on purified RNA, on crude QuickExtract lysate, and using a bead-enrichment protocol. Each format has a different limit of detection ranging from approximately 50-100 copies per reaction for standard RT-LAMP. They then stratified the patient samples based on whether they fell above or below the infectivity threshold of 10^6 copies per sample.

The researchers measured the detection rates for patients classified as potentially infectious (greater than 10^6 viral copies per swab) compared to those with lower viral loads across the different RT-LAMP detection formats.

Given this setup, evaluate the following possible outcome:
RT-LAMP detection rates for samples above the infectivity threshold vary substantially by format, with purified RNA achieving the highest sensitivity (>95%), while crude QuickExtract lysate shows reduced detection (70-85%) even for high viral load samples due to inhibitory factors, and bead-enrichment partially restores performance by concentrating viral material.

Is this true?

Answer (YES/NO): NO